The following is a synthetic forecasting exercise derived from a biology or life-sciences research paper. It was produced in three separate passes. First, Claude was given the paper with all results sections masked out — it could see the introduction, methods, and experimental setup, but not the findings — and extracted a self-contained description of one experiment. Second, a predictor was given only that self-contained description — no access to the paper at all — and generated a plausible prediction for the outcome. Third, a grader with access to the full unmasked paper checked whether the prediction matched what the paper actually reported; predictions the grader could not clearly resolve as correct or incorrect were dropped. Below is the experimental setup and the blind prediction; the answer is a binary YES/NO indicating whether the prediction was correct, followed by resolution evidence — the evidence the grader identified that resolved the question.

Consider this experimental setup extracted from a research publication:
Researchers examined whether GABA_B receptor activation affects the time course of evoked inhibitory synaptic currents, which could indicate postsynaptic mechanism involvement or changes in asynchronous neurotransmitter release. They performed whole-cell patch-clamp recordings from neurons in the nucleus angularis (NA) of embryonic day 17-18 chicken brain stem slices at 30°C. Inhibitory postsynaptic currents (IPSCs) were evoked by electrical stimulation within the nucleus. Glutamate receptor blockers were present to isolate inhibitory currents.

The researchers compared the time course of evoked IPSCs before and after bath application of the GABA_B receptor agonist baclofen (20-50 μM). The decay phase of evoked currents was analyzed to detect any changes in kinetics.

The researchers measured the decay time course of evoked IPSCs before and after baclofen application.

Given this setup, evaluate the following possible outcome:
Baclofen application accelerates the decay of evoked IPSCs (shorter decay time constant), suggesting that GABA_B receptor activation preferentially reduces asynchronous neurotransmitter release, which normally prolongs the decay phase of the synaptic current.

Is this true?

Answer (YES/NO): YES